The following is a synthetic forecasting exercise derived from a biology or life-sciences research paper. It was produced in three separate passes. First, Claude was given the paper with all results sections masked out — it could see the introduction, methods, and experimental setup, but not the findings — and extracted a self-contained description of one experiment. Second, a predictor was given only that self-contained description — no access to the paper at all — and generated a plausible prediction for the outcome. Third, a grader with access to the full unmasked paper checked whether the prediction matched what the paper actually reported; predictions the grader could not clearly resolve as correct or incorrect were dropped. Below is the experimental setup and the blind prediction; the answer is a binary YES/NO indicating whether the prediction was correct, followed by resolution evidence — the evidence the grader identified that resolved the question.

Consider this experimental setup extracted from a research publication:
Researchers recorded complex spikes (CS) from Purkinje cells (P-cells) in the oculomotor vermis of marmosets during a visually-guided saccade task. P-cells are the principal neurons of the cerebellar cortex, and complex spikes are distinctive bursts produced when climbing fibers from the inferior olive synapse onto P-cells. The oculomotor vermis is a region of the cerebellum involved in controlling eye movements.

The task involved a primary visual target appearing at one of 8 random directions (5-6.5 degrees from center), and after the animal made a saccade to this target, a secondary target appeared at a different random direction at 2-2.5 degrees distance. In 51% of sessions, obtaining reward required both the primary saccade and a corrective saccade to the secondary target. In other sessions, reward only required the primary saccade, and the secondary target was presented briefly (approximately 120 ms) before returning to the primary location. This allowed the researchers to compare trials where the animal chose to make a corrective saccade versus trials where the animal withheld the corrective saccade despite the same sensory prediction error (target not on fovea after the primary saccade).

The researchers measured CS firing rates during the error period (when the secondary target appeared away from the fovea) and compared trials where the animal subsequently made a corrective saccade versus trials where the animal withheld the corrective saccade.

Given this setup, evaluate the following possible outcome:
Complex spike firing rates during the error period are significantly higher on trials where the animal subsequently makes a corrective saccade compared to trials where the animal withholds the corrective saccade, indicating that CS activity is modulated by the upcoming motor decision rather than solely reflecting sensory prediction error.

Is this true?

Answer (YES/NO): YES